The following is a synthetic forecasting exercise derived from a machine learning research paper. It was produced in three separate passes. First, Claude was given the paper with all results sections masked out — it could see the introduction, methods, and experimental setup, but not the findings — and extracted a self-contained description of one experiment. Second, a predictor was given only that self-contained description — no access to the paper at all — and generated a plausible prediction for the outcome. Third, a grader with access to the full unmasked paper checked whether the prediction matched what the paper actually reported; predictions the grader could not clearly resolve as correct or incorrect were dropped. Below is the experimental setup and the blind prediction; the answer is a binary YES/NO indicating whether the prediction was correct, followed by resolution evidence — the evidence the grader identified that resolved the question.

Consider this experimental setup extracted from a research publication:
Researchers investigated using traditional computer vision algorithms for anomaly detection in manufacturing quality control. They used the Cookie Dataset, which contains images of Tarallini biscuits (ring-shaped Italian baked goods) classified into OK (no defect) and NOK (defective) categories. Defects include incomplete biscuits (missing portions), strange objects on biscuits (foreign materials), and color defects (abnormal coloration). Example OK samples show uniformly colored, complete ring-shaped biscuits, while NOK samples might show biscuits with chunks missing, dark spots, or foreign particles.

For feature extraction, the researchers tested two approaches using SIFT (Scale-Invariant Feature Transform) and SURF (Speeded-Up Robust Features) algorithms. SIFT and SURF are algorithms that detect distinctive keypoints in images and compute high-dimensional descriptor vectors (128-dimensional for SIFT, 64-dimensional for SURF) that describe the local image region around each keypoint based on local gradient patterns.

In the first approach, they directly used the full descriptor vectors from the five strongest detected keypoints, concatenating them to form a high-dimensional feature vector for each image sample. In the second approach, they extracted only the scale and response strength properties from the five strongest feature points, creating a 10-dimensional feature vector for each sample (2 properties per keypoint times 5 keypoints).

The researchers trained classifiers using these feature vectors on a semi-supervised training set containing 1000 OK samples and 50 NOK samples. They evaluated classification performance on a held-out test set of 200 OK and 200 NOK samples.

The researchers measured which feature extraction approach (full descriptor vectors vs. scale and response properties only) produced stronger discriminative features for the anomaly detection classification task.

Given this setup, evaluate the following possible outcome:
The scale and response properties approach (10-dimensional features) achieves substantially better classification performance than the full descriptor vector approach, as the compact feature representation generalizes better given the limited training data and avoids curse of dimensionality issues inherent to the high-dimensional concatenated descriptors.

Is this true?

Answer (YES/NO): YES